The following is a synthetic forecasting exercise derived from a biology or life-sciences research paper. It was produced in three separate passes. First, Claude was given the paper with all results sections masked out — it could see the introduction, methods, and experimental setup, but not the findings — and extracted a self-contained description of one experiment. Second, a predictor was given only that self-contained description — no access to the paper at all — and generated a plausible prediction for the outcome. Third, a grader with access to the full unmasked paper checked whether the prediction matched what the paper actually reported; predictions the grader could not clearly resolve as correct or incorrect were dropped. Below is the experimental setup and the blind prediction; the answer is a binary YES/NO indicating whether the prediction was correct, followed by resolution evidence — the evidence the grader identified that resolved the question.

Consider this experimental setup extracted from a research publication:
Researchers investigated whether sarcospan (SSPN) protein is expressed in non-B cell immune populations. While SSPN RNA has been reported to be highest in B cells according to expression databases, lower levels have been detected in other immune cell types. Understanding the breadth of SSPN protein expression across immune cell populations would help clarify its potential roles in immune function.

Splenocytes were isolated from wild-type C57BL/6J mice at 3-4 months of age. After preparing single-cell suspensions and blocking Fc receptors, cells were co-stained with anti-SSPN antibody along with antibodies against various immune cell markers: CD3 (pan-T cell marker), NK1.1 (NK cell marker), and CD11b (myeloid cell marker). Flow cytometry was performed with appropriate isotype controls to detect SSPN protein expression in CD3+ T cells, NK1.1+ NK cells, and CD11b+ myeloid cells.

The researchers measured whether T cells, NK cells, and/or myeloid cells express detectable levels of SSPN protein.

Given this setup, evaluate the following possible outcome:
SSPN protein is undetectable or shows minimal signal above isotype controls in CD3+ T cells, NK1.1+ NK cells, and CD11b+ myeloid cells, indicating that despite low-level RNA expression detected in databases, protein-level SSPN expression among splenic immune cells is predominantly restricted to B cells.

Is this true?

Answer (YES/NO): NO